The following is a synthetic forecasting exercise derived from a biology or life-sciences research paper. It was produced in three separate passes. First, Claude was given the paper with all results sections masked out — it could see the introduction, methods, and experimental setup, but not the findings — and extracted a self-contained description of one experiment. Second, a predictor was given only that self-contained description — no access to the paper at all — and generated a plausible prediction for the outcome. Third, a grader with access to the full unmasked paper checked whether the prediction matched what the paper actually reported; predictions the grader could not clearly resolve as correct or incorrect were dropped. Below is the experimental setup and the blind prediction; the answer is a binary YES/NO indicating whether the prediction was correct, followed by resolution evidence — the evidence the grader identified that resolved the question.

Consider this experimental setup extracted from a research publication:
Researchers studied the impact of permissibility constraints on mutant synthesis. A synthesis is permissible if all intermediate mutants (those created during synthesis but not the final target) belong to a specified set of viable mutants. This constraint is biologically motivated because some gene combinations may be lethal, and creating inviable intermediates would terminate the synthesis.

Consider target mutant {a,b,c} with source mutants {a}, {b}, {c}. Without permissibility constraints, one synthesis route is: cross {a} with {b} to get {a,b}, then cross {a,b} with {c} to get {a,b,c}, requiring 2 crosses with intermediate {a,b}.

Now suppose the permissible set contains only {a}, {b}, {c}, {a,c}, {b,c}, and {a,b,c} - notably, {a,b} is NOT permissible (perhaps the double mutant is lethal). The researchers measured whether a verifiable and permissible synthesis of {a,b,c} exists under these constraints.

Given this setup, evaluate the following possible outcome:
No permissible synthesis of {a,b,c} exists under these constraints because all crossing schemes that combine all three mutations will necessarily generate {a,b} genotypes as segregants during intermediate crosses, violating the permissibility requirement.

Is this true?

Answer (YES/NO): NO